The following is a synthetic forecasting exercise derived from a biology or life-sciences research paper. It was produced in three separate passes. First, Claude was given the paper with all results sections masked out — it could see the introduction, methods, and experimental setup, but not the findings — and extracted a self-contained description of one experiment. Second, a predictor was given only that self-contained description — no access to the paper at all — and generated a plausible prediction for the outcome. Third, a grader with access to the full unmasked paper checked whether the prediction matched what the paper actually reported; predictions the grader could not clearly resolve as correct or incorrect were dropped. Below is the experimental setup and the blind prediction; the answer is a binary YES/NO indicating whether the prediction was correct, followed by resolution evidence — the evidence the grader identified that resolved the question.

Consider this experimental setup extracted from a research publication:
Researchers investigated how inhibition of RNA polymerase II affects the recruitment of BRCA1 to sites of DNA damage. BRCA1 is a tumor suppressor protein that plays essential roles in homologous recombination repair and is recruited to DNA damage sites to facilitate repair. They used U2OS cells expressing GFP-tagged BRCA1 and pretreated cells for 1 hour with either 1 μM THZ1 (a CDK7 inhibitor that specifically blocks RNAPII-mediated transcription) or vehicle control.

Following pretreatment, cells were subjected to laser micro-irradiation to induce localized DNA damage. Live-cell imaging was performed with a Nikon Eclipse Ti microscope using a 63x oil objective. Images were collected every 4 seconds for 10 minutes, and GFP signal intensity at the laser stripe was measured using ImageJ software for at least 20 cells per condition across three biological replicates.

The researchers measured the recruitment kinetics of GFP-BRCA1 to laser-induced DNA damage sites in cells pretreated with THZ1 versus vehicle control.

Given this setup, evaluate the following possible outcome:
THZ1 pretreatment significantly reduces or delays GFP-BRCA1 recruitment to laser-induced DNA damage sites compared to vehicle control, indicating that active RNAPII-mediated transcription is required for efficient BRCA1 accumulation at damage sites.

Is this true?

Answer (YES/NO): YES